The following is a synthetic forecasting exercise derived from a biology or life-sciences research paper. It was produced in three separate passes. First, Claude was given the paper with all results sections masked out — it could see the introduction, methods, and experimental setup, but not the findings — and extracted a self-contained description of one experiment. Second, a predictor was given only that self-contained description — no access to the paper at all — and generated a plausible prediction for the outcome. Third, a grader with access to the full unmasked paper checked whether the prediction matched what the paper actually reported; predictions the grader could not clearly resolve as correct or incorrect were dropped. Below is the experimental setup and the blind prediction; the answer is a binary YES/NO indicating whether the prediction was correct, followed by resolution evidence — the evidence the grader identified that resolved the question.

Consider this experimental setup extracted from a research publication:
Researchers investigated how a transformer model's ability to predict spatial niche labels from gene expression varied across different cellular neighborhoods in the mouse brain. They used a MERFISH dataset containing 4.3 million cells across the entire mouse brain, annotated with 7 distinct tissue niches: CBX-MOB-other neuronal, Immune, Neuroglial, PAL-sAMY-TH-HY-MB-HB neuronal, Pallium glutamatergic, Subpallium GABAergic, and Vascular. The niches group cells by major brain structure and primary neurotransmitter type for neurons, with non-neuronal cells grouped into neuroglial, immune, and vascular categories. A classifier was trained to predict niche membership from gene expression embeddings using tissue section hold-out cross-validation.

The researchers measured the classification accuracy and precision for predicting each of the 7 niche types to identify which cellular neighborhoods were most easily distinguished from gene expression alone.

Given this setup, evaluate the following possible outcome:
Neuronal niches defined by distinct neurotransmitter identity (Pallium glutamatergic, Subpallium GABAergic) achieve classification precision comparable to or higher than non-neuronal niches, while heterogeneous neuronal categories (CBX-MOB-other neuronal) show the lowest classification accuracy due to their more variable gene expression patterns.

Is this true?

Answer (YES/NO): NO